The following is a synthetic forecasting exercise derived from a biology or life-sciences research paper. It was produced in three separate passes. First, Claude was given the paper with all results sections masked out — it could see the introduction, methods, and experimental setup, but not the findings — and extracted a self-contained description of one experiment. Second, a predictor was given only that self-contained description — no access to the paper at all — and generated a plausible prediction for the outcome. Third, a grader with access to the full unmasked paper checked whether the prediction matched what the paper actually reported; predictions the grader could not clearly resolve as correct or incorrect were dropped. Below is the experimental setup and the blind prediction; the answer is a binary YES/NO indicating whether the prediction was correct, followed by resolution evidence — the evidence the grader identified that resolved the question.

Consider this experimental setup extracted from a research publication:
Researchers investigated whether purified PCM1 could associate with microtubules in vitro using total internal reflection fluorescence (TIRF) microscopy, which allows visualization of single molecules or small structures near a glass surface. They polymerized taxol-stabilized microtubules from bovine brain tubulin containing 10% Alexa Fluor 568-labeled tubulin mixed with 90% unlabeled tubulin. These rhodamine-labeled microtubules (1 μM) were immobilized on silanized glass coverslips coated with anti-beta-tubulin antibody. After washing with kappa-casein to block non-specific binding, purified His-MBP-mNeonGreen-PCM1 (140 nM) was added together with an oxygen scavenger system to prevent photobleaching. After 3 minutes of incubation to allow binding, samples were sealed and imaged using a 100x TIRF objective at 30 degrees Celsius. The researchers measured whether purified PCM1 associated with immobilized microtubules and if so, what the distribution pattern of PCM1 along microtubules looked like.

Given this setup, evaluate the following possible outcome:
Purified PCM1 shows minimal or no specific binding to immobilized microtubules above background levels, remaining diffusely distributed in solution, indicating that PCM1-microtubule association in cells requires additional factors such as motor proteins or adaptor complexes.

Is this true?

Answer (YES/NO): NO